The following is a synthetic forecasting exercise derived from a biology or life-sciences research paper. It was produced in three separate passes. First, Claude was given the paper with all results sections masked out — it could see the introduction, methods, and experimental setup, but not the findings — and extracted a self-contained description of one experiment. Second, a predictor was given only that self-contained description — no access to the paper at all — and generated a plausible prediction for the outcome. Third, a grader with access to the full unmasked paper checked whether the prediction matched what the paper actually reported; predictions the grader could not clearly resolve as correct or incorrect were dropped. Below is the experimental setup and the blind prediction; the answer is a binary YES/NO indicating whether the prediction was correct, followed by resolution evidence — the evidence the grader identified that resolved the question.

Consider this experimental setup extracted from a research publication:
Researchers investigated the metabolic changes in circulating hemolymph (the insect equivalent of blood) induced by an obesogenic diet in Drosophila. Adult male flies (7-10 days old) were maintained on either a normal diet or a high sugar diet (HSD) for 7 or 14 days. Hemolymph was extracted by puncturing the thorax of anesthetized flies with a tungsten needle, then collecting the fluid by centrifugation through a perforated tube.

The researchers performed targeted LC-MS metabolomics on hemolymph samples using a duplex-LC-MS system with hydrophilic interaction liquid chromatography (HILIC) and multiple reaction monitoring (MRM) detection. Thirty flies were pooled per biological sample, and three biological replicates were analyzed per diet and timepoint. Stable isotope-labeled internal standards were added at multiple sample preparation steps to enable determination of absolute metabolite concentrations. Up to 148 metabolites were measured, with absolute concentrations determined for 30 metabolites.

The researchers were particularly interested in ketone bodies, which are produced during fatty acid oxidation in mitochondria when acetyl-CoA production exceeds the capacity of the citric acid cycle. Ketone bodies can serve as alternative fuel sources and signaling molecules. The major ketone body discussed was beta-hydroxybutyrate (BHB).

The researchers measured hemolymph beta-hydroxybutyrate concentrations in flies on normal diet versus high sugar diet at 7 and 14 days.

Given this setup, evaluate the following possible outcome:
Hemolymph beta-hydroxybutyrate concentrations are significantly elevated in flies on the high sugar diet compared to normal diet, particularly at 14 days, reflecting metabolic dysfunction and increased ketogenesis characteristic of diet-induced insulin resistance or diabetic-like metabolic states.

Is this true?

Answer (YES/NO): NO